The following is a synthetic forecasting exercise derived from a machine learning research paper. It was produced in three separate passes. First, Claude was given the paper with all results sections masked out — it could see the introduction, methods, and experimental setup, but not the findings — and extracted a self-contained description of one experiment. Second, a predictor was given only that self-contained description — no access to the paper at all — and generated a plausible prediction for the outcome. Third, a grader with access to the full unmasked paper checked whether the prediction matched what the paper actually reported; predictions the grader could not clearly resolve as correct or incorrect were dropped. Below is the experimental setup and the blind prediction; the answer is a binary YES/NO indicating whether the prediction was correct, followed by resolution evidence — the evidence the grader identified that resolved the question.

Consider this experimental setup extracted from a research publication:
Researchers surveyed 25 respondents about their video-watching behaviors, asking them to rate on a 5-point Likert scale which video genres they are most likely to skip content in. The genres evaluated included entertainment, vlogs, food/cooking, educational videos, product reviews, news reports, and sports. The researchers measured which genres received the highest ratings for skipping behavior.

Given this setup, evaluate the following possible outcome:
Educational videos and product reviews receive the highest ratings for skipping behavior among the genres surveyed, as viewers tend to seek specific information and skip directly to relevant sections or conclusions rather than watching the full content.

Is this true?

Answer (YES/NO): NO